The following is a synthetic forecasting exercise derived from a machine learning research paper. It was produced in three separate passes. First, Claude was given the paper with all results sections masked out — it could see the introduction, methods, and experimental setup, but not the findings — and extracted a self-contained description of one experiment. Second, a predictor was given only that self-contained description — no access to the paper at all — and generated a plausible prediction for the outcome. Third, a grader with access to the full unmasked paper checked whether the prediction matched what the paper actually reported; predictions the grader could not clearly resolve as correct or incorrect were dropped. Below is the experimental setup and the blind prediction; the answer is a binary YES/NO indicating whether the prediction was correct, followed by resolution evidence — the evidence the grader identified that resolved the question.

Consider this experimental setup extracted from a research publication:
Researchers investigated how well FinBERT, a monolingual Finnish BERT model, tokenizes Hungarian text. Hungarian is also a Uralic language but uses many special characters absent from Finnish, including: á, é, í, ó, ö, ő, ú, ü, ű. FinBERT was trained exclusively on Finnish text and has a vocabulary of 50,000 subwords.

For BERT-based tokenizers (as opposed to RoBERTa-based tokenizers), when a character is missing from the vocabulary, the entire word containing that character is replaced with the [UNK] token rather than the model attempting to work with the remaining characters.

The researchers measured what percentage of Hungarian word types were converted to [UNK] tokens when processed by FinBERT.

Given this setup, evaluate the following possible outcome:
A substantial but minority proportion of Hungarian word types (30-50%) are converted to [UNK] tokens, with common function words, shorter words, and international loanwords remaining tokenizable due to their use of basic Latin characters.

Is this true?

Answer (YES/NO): YES